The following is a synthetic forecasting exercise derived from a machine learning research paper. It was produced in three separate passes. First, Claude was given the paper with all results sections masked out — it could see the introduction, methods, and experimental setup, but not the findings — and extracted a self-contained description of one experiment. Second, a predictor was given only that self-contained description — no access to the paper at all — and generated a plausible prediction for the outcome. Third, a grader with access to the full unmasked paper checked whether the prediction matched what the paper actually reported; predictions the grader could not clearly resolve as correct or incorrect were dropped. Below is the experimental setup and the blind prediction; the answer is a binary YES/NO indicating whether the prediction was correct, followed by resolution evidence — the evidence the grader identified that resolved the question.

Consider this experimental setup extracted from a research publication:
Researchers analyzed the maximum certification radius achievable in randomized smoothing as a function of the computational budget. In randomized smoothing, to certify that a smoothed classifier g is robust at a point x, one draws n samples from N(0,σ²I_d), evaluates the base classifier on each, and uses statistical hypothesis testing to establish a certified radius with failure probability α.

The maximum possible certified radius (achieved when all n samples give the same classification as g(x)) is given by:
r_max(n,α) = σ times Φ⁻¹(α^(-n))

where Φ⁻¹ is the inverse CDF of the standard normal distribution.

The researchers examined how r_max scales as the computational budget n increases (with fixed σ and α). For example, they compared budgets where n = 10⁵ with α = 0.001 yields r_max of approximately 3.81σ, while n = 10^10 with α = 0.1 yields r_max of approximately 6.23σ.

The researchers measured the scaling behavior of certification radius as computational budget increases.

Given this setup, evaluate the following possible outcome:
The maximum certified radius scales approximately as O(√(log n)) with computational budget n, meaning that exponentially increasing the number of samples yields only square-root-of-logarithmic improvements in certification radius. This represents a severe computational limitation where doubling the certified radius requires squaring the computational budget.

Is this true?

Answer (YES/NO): NO